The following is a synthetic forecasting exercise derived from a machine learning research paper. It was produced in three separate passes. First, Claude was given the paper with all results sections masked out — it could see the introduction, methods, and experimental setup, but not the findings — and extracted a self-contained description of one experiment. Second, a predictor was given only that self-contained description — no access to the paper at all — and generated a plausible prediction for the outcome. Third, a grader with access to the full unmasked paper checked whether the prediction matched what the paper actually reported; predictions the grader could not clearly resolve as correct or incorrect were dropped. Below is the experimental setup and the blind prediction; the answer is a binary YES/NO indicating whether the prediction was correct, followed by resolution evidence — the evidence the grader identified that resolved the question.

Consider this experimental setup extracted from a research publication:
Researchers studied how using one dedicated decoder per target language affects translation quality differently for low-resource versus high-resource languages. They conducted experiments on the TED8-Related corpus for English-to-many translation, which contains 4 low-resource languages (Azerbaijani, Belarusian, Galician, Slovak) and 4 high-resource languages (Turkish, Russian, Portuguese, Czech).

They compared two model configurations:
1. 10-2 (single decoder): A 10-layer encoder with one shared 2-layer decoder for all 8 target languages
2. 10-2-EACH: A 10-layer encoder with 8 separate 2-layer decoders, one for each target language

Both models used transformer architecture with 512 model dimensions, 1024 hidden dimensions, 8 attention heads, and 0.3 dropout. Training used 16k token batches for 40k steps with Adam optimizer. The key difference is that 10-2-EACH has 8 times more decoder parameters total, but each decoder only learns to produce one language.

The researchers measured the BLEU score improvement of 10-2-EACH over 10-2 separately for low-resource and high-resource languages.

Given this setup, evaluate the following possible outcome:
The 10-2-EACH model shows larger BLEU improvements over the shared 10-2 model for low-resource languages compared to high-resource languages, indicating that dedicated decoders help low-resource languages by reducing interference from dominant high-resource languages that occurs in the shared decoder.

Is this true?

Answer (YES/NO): NO